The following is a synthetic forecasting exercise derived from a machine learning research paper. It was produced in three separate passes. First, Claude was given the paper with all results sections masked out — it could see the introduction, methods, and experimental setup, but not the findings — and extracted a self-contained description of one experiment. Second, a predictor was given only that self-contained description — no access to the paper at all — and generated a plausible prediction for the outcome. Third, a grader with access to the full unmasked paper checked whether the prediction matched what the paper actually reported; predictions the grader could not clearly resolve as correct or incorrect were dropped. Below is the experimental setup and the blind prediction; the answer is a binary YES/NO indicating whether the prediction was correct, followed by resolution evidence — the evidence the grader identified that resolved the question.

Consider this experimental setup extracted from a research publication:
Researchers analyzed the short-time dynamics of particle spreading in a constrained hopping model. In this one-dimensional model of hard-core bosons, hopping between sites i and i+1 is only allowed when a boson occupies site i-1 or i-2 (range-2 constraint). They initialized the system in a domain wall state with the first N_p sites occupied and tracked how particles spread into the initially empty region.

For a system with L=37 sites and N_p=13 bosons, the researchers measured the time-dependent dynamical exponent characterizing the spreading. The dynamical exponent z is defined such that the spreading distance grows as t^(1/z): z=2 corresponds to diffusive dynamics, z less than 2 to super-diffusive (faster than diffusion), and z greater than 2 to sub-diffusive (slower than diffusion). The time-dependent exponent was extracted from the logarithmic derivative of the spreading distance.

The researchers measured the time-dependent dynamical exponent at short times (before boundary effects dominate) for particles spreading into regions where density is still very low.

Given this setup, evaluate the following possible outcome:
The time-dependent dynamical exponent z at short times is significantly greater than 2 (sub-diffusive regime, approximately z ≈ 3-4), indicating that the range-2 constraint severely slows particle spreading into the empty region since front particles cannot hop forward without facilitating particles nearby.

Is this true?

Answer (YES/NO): NO